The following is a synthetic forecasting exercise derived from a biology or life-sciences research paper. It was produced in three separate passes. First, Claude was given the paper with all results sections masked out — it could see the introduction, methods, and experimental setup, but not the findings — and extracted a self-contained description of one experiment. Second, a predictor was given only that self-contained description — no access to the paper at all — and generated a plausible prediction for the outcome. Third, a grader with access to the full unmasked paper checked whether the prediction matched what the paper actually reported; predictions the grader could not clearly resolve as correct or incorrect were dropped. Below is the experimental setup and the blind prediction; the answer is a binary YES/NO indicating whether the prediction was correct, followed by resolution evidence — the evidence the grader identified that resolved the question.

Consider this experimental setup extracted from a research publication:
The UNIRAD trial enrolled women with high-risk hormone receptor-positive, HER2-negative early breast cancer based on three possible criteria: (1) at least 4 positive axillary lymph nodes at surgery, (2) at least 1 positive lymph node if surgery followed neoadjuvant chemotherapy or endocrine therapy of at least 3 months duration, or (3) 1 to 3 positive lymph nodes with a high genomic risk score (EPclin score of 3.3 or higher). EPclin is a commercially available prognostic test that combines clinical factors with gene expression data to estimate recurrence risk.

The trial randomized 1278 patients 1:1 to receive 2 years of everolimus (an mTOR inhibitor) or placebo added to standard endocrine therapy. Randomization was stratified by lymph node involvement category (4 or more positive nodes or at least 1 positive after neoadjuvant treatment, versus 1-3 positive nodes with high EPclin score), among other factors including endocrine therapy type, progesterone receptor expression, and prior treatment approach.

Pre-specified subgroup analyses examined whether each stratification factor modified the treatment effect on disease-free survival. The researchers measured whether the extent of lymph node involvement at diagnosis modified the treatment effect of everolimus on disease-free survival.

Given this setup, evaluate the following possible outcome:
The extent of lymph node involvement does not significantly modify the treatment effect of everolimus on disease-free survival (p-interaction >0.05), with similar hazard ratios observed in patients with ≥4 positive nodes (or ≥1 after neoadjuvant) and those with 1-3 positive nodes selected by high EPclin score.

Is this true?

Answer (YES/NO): YES